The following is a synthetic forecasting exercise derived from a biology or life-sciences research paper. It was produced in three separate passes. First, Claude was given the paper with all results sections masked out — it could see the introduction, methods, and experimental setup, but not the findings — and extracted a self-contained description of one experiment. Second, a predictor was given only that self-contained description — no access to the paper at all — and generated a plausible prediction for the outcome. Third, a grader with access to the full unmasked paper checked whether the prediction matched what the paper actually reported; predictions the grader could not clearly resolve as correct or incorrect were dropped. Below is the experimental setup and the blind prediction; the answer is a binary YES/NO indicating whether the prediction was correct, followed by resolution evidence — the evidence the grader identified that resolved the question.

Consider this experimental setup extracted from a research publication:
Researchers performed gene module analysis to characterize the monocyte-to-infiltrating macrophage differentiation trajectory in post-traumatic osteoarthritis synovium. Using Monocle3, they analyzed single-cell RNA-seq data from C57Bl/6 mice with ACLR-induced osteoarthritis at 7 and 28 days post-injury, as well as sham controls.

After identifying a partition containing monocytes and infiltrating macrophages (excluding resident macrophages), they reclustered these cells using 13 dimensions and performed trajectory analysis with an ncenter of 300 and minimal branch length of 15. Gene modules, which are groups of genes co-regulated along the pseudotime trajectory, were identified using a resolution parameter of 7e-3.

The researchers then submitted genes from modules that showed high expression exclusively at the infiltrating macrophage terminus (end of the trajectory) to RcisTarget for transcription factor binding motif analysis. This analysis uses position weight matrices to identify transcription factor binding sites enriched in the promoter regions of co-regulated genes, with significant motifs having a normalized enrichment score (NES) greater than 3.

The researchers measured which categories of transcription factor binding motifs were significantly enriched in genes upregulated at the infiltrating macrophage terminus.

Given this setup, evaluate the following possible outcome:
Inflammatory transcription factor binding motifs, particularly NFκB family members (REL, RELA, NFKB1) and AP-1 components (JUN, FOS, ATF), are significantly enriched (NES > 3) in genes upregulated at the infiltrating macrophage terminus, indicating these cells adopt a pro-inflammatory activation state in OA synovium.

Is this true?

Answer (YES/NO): NO